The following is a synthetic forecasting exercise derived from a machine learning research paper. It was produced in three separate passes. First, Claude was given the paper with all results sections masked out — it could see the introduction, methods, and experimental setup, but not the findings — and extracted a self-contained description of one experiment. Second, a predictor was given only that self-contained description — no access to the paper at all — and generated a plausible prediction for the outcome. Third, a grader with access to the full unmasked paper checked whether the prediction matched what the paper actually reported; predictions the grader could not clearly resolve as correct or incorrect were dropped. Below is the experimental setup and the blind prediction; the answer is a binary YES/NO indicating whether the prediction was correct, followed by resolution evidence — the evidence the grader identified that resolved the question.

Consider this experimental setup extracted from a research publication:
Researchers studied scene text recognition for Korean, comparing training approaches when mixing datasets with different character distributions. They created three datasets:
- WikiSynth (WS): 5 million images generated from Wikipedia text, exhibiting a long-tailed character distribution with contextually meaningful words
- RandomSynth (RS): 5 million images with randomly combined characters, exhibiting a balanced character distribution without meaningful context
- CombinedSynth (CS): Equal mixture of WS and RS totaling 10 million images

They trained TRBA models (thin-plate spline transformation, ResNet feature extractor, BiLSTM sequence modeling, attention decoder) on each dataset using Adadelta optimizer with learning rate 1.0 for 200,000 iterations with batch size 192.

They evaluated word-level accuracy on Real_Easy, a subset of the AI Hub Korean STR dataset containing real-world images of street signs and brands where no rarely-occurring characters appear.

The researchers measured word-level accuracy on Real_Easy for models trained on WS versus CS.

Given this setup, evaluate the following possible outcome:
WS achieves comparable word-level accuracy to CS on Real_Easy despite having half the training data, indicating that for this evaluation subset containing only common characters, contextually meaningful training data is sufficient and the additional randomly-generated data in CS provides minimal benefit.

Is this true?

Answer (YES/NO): NO